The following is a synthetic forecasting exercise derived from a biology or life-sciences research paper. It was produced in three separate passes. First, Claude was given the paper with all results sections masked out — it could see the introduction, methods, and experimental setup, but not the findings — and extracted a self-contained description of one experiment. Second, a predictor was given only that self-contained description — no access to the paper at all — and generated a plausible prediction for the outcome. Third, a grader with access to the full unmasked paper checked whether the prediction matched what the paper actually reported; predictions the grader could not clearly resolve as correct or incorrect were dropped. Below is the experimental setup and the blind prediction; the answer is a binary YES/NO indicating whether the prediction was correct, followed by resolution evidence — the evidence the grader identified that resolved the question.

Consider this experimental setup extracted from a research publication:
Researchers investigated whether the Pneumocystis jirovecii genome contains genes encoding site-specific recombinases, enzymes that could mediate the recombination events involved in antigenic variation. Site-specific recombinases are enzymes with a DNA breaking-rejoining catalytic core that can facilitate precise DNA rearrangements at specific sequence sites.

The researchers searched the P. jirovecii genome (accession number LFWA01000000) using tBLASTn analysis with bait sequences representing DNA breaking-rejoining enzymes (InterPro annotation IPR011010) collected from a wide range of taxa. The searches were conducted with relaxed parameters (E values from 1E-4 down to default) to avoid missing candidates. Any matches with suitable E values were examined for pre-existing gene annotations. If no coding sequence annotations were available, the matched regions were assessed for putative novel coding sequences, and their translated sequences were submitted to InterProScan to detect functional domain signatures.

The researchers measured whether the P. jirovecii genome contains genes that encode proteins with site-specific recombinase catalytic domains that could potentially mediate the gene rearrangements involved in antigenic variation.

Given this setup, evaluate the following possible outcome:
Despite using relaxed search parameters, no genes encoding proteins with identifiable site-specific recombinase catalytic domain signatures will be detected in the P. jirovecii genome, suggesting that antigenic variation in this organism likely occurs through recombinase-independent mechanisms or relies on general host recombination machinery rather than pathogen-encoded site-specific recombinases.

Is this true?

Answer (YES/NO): YES